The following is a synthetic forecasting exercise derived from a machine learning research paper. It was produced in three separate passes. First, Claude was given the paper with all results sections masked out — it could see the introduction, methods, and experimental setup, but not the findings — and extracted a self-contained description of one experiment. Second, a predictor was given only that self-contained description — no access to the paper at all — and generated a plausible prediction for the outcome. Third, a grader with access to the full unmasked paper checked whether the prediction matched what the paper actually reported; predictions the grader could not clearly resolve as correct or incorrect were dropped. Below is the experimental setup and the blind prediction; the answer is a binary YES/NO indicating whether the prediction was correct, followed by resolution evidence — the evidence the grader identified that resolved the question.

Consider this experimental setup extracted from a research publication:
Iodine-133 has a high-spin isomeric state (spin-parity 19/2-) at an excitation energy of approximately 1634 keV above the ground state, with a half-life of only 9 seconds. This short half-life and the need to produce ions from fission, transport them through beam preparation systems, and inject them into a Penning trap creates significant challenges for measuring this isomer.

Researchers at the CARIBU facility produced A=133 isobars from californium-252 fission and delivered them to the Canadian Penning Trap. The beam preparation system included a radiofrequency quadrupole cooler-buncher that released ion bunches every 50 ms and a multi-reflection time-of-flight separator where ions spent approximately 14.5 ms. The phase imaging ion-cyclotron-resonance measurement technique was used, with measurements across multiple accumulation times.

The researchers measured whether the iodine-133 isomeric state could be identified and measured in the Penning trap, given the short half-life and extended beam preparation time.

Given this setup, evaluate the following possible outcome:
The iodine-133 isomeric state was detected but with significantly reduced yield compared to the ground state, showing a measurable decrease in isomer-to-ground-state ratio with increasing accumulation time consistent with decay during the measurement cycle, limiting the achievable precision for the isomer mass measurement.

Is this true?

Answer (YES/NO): NO